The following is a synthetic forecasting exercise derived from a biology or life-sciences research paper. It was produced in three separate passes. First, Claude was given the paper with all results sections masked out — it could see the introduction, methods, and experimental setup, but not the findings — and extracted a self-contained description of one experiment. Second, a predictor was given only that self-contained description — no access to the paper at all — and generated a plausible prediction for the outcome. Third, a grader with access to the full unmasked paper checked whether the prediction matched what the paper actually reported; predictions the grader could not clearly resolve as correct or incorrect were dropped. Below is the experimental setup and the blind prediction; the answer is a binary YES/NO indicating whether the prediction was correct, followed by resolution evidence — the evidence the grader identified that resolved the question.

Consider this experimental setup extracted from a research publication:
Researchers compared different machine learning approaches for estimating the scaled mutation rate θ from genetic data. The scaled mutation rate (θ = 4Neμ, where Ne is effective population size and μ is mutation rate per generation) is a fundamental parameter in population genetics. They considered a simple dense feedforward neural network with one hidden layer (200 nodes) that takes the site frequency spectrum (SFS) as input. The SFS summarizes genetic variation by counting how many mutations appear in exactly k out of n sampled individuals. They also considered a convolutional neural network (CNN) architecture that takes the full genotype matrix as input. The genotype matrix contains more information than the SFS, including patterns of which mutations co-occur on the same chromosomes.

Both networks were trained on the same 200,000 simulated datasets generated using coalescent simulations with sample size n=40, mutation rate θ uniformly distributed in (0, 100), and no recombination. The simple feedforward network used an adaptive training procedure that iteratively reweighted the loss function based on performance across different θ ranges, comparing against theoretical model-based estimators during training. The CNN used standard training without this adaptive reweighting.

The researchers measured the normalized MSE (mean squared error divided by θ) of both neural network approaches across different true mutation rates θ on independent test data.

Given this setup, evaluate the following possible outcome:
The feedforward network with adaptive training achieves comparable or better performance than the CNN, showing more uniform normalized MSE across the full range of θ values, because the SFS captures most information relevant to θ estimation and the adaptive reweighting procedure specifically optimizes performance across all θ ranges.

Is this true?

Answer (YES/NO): YES